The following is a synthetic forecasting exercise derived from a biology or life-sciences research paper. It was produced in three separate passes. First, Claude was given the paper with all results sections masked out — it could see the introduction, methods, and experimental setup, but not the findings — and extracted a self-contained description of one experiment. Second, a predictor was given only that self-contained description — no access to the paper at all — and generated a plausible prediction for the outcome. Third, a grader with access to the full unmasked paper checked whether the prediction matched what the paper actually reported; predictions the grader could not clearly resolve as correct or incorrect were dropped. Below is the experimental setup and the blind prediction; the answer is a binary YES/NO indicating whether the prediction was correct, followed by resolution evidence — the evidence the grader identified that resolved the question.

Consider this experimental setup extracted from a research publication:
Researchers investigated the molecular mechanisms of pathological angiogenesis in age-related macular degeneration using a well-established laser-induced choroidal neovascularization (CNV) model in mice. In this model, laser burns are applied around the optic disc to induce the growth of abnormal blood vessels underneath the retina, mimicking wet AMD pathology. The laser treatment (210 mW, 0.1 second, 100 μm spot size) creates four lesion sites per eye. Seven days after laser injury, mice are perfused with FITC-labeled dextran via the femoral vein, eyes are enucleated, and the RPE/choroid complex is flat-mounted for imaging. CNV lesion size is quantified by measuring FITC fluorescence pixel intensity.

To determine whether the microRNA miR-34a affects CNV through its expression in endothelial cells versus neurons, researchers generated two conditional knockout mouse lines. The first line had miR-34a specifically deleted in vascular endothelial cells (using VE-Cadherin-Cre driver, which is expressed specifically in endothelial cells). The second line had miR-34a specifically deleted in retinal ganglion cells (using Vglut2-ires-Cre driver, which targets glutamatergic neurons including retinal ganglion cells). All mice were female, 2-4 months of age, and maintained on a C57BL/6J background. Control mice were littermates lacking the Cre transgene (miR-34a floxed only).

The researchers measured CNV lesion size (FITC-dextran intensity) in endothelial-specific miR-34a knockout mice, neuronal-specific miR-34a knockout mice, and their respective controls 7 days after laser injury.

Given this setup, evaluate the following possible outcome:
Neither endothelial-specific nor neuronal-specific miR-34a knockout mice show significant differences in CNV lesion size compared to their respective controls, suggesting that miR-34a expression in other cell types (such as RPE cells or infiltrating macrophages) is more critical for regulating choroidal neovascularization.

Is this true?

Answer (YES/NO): NO